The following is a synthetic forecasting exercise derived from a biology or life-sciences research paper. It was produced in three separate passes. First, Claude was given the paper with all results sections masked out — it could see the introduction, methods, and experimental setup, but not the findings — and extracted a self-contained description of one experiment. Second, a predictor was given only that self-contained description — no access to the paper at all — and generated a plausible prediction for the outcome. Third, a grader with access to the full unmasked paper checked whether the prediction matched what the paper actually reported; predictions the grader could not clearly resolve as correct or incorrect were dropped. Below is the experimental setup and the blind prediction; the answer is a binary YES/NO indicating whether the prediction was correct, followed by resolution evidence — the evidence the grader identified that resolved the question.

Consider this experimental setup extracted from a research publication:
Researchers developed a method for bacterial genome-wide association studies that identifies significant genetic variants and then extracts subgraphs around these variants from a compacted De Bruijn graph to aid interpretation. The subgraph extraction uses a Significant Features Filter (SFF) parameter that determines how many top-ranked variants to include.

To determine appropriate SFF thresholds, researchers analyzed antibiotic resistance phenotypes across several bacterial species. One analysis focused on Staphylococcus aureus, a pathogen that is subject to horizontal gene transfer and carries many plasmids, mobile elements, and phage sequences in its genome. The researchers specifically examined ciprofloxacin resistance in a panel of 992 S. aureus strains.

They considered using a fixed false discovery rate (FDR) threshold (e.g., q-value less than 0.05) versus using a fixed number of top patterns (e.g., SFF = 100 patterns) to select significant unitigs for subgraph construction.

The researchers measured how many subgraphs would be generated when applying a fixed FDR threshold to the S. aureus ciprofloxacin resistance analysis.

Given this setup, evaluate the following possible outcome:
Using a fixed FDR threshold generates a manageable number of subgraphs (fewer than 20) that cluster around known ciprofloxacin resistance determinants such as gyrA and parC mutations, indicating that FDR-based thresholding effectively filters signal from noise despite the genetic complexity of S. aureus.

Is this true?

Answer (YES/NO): NO